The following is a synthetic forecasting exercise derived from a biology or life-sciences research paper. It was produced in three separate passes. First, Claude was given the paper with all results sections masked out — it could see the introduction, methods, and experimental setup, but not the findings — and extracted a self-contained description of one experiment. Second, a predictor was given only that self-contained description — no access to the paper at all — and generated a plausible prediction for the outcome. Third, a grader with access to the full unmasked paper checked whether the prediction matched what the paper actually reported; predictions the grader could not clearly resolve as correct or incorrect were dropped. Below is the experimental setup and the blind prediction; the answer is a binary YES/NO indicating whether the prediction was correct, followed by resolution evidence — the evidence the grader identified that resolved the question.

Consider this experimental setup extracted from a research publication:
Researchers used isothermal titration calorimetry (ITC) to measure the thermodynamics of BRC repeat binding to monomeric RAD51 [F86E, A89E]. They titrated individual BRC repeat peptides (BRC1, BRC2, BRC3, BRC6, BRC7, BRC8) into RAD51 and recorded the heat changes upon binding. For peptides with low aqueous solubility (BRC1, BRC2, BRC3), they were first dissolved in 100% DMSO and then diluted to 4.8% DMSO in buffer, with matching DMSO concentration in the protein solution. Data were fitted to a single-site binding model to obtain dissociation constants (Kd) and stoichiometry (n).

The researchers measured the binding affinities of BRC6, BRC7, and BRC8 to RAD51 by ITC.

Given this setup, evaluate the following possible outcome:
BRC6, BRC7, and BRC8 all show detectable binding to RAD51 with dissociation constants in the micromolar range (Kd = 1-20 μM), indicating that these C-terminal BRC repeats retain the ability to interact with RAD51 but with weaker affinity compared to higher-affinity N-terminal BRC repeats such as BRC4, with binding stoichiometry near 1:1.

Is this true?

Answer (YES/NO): YES